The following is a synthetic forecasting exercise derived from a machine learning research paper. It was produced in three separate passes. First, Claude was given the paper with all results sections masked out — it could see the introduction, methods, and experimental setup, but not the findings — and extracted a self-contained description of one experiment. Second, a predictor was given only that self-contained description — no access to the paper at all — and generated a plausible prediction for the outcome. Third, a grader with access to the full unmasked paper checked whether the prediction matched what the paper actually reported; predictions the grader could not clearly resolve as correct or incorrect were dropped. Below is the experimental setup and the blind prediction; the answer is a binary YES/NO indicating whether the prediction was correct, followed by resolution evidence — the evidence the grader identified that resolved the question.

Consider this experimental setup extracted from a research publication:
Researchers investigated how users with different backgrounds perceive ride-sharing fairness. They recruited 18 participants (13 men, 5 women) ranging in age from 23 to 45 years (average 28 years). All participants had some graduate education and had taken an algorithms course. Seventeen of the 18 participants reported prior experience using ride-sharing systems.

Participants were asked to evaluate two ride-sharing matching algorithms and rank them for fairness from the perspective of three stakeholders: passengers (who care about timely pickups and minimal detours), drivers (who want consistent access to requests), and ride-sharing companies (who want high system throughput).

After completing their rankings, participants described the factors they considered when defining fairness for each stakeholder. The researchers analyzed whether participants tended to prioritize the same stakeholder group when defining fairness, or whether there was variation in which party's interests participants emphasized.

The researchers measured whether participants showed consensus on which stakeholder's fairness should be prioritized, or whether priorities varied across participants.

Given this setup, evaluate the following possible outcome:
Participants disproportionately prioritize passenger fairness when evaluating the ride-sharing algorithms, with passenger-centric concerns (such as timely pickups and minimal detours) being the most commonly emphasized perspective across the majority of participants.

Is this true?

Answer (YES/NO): NO